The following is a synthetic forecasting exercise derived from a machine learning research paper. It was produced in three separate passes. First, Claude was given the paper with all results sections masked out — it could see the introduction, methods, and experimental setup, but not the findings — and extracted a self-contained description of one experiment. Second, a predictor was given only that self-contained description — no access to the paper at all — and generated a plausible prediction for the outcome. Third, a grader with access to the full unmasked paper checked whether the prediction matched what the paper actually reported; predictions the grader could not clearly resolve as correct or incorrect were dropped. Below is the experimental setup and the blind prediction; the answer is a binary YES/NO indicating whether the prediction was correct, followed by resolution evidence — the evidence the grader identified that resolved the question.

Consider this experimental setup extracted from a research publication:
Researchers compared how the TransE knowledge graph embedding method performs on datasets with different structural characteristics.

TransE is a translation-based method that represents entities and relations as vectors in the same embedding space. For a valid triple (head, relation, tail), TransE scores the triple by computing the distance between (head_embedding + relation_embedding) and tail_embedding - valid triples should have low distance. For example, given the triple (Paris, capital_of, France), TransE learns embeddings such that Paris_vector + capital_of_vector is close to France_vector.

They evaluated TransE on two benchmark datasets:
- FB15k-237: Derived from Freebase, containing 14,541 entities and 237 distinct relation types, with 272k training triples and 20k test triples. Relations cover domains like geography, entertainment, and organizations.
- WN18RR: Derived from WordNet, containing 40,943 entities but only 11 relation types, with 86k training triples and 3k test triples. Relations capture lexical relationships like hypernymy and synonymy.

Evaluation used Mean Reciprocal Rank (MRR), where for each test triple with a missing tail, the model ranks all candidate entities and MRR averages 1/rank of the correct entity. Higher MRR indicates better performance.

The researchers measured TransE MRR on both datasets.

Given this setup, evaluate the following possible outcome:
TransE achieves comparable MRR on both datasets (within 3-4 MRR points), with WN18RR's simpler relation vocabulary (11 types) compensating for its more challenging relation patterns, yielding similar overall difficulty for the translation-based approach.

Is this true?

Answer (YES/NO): NO